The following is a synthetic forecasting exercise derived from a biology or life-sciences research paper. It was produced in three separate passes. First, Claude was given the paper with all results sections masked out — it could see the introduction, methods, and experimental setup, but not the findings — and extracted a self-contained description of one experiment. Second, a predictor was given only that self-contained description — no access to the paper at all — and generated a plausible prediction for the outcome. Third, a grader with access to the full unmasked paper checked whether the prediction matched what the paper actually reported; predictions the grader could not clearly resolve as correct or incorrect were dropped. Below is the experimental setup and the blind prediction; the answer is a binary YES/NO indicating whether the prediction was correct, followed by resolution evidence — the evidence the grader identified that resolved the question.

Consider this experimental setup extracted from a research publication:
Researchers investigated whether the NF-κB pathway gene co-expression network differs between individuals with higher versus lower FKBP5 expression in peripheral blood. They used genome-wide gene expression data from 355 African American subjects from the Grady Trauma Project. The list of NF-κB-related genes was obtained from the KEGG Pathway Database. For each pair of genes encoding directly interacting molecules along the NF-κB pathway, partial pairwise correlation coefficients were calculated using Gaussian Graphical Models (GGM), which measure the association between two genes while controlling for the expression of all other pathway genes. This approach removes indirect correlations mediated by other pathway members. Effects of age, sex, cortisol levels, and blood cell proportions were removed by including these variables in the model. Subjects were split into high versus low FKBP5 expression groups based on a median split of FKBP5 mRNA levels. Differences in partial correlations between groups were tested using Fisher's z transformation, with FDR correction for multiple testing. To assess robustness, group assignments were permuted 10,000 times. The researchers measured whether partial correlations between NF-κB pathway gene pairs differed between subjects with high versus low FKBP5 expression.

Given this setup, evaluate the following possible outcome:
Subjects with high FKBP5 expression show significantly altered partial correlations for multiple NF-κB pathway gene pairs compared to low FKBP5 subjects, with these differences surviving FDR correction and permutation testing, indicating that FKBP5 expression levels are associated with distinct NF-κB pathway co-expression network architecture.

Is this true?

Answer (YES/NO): NO